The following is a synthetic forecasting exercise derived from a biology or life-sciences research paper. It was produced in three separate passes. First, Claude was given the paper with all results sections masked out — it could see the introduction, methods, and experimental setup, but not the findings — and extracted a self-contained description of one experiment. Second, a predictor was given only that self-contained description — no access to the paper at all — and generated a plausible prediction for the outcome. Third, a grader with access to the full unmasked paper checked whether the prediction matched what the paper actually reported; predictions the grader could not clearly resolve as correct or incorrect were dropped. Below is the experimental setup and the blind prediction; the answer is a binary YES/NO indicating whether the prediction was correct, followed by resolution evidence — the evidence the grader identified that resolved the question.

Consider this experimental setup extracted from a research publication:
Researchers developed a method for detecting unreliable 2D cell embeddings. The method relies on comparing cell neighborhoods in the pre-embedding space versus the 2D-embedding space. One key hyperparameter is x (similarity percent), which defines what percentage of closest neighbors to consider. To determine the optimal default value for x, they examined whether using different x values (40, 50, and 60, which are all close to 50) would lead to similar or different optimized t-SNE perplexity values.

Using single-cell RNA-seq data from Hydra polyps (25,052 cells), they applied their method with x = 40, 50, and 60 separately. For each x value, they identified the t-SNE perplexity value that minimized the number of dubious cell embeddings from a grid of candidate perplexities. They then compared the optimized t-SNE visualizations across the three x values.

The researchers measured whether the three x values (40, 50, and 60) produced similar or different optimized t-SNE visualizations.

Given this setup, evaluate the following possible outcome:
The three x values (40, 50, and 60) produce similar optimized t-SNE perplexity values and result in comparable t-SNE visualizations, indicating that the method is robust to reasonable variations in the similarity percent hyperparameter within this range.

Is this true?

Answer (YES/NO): YES